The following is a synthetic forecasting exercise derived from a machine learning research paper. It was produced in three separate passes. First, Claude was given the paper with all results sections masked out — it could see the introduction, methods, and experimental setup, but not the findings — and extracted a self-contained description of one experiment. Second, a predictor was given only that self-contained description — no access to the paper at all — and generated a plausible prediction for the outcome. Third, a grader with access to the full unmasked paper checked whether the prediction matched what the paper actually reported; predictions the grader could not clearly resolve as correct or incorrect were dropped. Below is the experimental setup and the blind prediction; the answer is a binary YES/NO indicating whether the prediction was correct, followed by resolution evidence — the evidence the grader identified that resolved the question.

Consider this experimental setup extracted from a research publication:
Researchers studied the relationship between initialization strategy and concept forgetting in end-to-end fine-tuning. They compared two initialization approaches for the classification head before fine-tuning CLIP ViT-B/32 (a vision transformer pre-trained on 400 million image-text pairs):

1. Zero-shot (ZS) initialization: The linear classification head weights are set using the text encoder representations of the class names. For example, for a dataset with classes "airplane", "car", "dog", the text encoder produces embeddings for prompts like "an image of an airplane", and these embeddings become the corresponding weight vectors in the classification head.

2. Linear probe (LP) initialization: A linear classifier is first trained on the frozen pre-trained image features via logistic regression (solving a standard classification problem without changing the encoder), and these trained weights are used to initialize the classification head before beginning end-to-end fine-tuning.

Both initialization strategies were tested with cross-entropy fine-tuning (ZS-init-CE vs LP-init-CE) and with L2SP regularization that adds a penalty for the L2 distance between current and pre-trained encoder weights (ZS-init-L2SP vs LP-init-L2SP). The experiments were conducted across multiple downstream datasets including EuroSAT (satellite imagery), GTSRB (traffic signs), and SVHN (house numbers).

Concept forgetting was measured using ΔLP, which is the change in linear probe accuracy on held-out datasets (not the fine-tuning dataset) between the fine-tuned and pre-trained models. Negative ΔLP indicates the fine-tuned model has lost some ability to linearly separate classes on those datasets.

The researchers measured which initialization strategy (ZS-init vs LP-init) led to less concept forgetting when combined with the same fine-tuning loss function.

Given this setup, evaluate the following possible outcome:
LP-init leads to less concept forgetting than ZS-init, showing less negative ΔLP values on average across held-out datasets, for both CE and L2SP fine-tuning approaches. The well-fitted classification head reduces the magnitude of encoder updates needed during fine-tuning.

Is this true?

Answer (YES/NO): YES